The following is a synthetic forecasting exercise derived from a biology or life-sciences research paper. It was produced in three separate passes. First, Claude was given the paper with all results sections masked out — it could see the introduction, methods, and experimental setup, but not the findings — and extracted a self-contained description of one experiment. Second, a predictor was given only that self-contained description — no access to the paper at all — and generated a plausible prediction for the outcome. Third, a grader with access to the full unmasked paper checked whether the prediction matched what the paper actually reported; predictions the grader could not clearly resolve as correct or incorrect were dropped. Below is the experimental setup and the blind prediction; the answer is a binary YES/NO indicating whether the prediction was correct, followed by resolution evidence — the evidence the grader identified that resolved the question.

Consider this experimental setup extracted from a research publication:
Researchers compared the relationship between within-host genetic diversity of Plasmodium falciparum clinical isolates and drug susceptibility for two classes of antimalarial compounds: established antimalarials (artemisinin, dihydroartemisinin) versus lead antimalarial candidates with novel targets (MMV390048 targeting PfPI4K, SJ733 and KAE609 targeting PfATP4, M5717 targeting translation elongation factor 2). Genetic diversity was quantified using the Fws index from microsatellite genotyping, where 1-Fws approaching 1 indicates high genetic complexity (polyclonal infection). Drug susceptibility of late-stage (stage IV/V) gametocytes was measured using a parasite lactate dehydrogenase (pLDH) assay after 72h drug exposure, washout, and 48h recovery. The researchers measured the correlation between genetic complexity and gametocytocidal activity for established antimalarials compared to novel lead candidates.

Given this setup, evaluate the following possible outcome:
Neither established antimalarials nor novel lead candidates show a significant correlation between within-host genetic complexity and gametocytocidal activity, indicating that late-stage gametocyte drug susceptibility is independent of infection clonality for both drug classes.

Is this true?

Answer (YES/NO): NO